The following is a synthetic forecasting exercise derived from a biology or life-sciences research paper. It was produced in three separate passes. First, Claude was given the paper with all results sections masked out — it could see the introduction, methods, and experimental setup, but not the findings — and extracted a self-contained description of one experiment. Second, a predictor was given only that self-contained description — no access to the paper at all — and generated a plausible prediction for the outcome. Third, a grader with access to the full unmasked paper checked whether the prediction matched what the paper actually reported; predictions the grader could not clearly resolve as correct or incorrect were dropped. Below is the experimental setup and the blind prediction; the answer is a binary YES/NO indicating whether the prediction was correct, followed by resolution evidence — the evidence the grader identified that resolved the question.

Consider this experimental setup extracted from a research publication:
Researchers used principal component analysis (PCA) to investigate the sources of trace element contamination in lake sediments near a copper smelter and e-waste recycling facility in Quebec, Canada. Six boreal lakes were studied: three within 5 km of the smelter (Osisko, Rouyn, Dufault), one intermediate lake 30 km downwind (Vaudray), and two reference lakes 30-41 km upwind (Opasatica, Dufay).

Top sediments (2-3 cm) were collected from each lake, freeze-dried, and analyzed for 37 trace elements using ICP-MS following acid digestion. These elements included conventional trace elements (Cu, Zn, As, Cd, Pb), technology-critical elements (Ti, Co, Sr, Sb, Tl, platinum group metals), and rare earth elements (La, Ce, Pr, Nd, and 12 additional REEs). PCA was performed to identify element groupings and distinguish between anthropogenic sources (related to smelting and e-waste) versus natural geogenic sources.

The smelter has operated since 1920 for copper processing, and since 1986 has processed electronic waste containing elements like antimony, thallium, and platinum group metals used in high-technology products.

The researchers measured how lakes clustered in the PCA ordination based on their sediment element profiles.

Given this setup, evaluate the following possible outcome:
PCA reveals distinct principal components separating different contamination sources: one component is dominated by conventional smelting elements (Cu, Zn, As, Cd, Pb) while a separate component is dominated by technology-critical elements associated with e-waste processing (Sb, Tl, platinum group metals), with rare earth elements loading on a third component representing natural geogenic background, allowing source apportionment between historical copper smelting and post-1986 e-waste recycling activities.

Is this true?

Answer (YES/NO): NO